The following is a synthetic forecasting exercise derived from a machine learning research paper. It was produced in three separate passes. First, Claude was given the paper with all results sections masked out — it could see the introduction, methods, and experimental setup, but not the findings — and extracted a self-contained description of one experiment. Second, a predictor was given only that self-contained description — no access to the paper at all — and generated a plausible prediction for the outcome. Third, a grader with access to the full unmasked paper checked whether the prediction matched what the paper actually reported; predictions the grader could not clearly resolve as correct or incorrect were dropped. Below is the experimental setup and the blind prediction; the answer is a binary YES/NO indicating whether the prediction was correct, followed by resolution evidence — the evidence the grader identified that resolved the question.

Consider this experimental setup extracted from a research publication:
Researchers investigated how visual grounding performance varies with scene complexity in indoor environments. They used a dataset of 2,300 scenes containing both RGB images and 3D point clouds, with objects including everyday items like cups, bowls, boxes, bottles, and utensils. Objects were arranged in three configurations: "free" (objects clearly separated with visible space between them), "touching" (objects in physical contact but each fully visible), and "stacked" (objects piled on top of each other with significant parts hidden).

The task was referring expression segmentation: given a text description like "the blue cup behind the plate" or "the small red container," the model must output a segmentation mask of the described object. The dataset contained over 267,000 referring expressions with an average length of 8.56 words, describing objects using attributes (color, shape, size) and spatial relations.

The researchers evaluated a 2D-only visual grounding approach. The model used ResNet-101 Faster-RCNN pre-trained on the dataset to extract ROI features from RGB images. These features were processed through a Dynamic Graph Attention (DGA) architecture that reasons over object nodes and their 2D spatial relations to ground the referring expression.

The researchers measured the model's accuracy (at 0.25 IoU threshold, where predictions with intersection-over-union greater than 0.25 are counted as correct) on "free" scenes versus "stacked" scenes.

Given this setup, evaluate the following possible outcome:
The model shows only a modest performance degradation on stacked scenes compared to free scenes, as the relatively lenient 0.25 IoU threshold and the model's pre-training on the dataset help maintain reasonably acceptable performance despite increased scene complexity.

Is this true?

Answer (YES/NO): NO